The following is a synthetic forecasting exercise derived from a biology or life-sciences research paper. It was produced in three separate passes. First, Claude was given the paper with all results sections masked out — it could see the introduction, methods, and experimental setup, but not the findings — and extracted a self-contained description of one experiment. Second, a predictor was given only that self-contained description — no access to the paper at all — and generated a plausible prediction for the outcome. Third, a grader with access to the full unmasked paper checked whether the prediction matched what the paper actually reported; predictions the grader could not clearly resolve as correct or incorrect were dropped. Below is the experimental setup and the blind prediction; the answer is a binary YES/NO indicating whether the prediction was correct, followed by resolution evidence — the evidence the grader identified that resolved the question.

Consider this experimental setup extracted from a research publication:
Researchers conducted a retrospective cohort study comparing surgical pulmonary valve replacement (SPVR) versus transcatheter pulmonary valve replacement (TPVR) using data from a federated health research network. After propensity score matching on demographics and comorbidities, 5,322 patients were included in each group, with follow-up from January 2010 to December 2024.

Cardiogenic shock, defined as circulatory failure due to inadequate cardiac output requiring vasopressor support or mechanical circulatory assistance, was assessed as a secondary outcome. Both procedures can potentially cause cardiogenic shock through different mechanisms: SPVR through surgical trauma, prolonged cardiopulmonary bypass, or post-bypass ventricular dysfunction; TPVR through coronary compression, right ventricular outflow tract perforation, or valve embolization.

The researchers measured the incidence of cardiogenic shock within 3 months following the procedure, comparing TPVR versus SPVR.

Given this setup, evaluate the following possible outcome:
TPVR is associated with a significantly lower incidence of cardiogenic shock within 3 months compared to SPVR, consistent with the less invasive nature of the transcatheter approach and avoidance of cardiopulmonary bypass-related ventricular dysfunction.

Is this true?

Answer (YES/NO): YES